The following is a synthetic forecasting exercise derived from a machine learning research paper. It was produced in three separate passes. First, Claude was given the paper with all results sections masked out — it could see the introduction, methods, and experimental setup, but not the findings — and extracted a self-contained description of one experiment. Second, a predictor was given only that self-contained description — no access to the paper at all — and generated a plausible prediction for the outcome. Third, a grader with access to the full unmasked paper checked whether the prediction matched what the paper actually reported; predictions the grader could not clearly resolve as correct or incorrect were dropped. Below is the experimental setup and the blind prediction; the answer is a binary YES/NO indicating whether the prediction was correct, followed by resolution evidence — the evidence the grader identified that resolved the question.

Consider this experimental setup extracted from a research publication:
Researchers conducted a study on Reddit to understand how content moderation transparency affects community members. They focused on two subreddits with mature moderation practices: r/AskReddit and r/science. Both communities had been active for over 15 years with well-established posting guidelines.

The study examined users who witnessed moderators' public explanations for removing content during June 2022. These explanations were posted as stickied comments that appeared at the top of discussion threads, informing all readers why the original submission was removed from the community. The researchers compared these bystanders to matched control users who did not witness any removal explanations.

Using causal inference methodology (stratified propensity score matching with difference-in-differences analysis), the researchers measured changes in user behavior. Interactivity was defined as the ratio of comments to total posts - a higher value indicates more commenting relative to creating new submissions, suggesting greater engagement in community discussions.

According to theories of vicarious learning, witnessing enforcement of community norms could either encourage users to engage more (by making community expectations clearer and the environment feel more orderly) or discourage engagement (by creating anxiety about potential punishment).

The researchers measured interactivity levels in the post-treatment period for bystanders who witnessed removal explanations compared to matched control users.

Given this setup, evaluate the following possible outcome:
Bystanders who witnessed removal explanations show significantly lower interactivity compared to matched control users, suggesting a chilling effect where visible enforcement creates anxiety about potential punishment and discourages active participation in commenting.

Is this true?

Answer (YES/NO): NO